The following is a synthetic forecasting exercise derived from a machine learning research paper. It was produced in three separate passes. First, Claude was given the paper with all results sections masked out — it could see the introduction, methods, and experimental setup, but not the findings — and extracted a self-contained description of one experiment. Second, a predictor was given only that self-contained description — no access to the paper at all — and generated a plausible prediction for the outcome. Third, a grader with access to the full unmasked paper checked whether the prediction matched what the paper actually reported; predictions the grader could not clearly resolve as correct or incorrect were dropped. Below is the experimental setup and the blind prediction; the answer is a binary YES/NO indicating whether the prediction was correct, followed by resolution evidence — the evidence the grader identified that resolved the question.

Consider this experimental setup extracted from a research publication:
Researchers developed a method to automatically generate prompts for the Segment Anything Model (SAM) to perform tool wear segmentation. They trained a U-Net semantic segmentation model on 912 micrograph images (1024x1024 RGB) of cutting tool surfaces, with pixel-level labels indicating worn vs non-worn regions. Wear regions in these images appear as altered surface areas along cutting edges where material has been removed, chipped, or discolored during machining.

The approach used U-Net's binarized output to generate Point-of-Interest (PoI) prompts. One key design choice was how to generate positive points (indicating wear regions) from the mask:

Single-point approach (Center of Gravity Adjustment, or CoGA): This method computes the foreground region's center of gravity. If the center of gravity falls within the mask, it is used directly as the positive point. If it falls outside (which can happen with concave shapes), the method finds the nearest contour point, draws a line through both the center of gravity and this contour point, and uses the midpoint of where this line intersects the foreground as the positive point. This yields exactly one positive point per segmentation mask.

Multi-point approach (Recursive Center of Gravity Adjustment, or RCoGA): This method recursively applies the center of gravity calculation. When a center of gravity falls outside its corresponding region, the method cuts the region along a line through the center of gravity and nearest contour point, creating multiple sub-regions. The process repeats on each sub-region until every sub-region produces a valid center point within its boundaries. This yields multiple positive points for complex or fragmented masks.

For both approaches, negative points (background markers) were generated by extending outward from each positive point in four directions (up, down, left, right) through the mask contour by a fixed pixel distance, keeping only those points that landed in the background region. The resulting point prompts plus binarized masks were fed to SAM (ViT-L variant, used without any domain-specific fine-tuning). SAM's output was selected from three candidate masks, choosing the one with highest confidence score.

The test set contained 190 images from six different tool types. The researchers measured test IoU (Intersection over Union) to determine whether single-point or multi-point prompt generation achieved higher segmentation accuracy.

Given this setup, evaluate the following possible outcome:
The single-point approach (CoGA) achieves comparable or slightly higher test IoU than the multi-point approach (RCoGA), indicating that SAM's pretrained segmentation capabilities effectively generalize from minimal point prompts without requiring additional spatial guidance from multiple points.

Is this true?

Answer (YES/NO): YES